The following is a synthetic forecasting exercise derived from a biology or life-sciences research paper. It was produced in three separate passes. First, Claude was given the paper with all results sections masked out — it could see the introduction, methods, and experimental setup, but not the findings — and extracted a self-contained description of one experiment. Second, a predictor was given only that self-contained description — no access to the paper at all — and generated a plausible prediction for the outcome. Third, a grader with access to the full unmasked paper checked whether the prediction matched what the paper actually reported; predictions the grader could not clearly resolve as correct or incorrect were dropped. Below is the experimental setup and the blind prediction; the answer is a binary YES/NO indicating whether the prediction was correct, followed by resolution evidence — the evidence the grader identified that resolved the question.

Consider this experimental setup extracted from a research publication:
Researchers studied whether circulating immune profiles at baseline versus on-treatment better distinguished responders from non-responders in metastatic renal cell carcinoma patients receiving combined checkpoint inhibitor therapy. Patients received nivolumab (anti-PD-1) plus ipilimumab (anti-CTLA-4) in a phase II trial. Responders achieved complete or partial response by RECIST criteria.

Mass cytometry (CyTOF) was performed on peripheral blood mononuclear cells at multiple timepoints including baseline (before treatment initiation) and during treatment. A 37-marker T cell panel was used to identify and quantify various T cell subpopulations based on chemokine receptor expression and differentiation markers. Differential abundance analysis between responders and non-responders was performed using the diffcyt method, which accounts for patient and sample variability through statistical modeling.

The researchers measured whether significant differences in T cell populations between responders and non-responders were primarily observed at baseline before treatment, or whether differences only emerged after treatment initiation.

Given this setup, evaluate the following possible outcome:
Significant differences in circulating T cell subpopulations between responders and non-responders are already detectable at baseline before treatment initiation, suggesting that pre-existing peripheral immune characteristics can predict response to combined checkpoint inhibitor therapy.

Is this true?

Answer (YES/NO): NO